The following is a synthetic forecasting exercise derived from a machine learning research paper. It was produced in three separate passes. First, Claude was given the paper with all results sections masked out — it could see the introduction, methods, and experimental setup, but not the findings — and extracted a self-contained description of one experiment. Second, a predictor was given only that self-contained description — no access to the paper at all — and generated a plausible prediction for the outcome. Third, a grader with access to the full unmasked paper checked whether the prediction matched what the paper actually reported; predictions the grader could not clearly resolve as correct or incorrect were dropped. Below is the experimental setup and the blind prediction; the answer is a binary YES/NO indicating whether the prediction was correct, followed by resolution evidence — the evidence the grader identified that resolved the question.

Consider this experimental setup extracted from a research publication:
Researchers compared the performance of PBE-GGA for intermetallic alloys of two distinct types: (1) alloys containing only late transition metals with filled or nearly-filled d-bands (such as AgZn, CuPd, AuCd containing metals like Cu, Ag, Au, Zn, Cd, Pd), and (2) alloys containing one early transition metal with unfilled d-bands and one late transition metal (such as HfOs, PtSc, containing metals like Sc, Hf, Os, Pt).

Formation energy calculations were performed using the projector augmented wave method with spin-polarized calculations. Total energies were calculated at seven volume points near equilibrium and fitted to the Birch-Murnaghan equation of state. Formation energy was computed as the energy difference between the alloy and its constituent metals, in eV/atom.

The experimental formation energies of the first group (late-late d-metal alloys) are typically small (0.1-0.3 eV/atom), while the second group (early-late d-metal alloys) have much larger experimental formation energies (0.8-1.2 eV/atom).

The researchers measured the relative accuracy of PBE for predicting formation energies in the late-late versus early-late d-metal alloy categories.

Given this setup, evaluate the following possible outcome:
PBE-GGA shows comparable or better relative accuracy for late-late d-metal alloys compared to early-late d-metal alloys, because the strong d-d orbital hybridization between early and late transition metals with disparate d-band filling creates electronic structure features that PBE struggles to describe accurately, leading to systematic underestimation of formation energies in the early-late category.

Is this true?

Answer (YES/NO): NO